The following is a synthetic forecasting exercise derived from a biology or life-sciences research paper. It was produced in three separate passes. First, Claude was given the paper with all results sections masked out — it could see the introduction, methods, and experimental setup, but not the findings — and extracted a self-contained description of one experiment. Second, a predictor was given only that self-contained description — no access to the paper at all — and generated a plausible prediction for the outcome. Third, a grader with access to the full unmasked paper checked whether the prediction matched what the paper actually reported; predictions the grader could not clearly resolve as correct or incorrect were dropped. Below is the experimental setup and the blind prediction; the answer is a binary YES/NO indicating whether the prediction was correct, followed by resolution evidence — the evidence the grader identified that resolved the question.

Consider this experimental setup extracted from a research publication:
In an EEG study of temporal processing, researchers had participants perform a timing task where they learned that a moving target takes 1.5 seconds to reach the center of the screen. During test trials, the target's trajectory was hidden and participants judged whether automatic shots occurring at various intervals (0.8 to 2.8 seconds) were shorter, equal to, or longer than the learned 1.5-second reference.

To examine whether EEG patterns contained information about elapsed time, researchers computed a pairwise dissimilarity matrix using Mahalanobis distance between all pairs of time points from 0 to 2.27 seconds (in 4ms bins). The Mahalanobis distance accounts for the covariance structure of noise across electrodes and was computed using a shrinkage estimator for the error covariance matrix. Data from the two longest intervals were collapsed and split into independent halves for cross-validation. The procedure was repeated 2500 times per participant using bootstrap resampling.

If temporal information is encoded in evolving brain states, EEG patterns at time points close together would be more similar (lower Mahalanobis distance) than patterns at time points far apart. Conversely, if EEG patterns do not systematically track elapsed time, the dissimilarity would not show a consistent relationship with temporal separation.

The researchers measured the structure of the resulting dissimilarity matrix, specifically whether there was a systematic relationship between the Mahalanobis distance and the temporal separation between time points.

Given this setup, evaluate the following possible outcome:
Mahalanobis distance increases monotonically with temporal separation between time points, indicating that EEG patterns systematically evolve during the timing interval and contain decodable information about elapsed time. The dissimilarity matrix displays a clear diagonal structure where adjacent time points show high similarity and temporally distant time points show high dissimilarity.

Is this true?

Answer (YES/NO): YES